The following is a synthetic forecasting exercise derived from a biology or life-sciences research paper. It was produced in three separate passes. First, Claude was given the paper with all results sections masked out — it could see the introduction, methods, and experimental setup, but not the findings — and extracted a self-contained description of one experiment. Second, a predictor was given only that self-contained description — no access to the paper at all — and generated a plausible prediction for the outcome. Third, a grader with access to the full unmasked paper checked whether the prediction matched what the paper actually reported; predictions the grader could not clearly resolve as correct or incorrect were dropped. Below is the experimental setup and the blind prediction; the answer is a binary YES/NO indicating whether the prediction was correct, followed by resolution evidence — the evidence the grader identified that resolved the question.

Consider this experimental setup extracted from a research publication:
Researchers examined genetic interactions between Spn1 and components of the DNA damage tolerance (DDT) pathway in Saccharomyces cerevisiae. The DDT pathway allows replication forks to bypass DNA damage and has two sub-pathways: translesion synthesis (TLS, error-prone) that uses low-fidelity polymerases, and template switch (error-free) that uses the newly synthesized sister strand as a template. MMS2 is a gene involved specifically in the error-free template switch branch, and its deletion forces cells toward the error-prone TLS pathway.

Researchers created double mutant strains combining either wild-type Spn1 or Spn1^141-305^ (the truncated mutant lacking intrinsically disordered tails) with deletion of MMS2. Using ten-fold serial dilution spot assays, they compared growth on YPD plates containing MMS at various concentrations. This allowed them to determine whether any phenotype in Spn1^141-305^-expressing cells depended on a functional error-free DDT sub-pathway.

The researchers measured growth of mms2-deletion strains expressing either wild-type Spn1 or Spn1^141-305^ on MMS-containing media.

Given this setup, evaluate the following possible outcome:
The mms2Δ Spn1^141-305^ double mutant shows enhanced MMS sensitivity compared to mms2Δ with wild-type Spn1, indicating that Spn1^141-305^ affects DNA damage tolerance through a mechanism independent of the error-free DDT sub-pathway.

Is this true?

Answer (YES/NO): NO